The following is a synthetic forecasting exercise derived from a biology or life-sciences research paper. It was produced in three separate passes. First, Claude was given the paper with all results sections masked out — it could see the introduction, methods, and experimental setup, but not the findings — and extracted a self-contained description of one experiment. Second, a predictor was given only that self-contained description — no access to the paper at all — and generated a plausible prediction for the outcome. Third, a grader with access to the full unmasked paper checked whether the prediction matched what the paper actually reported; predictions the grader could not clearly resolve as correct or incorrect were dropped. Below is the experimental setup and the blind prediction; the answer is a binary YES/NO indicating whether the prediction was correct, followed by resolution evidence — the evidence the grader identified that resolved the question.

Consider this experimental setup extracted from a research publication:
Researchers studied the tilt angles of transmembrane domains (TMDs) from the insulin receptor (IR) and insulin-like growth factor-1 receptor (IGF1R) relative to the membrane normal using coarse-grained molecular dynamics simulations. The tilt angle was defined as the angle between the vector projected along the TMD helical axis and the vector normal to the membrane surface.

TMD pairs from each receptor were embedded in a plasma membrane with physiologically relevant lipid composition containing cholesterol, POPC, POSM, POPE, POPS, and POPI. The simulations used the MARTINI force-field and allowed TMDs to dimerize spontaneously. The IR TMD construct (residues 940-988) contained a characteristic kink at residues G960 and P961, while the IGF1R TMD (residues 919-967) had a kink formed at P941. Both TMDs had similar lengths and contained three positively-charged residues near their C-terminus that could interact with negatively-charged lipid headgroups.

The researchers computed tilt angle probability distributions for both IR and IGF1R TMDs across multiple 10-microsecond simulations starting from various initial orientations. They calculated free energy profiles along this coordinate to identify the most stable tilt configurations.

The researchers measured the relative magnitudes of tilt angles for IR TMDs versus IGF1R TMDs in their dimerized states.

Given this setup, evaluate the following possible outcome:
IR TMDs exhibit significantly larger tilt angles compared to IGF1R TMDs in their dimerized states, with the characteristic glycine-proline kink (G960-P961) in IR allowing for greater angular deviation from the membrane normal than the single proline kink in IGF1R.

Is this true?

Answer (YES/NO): YES